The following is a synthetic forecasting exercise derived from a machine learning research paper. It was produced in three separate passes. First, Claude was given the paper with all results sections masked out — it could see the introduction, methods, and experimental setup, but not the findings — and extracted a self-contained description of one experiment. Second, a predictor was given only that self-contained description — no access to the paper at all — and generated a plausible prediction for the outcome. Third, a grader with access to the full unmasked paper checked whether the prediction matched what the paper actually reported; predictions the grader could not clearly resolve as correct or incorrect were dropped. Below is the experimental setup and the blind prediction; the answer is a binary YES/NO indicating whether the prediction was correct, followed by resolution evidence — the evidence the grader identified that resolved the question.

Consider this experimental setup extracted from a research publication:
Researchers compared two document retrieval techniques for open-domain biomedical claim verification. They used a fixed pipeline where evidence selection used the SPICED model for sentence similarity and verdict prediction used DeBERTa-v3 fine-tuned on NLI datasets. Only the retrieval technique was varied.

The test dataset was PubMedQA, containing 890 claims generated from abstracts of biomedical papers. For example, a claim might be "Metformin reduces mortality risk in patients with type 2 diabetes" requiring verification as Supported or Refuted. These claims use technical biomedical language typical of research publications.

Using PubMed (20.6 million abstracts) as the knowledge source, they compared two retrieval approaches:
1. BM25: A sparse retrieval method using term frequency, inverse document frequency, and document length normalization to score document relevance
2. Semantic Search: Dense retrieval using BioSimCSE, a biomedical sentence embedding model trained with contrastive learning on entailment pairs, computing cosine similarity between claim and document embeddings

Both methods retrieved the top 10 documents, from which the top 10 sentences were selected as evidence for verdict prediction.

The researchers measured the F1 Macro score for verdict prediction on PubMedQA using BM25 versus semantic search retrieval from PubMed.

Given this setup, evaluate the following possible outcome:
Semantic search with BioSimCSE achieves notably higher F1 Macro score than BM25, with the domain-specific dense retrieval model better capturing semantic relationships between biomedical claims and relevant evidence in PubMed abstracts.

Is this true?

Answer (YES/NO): YES